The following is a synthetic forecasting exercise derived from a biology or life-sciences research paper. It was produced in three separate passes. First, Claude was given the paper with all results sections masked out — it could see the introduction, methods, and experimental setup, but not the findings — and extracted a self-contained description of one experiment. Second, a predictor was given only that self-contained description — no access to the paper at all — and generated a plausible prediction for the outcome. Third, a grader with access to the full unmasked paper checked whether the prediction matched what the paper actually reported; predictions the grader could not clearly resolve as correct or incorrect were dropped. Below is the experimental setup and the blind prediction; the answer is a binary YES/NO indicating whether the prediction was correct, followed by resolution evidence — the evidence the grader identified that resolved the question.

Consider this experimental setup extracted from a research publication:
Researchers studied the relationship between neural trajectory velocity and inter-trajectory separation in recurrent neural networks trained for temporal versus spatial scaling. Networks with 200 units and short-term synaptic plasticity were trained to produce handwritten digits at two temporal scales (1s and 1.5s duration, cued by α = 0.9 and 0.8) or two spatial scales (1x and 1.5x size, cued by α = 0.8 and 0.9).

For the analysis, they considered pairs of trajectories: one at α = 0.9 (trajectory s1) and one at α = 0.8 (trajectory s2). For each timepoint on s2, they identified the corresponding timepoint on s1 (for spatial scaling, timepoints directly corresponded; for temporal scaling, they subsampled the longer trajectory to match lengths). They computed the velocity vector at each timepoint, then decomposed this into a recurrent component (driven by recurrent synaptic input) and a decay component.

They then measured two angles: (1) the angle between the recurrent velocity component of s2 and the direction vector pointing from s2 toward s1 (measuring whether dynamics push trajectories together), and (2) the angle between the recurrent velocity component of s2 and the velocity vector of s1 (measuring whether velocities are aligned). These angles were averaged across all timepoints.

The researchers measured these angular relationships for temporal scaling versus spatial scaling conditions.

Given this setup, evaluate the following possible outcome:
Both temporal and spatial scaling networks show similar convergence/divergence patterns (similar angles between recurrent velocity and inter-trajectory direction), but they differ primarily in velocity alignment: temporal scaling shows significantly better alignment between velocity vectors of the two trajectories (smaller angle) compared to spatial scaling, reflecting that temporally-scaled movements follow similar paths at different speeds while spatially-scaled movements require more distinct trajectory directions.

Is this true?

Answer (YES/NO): NO